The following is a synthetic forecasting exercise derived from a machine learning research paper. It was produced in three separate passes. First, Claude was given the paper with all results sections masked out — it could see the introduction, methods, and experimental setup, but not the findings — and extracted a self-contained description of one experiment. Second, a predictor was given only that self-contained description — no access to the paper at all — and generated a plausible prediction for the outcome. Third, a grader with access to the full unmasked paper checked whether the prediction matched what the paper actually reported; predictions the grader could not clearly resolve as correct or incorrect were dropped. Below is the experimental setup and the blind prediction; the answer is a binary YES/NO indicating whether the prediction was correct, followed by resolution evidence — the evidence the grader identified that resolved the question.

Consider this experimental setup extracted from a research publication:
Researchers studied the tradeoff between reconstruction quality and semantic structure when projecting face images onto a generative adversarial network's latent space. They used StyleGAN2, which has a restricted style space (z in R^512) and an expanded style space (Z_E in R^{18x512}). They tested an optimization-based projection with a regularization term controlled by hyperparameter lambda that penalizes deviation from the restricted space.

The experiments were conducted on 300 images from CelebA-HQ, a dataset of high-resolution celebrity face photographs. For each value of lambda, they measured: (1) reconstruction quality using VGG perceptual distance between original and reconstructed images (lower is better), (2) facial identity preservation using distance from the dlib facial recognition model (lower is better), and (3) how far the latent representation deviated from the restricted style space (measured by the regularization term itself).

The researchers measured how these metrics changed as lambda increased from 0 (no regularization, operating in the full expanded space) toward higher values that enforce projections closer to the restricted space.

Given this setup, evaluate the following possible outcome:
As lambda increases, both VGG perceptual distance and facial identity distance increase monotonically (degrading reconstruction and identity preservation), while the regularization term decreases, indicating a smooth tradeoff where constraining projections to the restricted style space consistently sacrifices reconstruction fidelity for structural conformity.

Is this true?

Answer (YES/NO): NO